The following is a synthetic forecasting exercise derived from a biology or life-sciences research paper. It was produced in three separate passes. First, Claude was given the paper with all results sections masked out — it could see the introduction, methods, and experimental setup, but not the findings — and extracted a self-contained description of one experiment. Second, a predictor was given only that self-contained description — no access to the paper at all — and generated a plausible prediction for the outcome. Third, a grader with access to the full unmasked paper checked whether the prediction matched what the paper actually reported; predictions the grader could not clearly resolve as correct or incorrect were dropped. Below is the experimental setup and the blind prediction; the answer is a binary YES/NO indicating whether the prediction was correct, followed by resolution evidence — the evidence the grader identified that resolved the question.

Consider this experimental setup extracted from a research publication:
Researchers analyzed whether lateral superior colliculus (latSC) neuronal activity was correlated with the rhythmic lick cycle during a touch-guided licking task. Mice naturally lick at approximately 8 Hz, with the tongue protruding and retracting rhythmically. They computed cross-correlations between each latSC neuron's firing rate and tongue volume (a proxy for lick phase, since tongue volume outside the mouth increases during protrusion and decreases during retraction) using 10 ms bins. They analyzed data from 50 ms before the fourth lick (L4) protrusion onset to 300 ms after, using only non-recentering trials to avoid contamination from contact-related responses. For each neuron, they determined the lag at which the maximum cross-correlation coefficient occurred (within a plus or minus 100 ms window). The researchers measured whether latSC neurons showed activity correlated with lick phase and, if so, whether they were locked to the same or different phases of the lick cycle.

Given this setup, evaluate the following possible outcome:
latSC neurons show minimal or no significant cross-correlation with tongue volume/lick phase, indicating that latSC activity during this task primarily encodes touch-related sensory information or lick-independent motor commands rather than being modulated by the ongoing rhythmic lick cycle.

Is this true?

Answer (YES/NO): NO